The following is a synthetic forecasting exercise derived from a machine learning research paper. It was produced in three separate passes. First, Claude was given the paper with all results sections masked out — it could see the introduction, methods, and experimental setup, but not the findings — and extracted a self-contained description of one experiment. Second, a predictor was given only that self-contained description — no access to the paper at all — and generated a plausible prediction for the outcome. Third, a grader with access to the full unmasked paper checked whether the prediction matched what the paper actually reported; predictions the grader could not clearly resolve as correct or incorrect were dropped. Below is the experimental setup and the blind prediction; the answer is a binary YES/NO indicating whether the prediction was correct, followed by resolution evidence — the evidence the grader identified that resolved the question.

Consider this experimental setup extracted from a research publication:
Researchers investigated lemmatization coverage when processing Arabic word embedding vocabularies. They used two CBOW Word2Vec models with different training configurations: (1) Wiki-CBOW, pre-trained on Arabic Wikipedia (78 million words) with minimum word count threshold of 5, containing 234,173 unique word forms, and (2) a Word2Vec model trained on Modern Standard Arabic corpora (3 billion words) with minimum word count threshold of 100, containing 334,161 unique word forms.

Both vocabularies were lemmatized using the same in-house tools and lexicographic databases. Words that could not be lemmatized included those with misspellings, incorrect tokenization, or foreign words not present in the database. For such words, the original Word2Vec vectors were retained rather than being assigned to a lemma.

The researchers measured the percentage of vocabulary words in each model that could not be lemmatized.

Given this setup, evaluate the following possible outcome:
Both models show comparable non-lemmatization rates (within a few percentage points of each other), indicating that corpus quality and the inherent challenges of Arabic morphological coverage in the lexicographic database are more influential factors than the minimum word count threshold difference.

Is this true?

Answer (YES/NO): YES